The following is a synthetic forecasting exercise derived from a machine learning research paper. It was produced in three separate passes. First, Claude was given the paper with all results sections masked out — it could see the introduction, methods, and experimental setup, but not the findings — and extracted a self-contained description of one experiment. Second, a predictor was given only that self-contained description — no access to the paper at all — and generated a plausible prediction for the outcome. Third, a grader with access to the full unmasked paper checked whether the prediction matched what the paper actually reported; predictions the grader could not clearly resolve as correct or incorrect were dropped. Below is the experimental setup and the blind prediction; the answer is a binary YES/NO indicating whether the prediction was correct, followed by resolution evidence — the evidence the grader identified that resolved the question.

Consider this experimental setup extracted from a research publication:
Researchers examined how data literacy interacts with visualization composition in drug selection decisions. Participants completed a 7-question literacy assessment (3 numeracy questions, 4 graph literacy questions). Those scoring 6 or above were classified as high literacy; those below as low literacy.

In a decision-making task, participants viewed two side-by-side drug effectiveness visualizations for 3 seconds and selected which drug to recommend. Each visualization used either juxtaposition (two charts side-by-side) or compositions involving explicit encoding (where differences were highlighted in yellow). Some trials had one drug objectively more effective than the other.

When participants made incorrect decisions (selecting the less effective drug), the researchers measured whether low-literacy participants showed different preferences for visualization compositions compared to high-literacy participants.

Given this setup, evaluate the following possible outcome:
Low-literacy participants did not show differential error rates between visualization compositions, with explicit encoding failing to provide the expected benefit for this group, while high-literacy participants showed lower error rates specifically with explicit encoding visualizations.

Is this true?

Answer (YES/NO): NO